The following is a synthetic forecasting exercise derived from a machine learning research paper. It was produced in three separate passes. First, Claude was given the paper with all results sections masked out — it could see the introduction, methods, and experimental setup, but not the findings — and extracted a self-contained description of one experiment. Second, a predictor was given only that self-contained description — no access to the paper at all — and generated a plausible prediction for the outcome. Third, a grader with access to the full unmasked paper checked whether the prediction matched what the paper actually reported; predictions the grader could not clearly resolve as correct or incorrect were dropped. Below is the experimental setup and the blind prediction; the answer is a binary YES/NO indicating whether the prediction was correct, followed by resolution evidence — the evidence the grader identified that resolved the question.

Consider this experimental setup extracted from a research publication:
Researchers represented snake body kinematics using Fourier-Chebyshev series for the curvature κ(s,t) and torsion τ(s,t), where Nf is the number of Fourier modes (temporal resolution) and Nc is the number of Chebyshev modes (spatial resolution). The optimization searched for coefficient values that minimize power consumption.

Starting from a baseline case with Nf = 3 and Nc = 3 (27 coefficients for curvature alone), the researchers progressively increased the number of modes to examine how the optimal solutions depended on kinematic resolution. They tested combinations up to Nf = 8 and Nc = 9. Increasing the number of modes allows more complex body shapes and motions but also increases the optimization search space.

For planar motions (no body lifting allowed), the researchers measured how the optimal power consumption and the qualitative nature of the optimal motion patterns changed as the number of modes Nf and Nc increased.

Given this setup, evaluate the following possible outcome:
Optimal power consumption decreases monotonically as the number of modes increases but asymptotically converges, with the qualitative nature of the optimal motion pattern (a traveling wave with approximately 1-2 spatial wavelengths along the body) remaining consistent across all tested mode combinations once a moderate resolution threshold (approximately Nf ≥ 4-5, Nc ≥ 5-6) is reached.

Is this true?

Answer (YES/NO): NO